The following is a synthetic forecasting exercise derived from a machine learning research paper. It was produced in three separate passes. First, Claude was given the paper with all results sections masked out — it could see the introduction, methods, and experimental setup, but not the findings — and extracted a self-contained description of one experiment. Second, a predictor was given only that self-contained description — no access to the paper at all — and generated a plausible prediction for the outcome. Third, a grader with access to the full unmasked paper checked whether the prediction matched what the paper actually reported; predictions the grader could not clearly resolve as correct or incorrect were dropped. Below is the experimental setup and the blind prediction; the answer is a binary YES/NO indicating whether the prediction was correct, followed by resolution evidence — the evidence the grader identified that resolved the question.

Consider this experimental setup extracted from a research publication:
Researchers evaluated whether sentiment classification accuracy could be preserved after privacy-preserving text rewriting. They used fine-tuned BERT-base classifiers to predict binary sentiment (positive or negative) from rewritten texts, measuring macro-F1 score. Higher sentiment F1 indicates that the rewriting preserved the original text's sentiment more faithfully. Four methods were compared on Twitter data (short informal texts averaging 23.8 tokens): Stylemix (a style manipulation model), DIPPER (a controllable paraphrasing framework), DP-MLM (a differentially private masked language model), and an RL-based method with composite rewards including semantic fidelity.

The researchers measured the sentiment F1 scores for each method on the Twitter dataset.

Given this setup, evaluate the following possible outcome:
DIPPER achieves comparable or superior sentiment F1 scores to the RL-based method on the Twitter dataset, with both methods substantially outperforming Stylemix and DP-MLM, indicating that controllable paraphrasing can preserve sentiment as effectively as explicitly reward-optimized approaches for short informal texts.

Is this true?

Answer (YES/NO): NO